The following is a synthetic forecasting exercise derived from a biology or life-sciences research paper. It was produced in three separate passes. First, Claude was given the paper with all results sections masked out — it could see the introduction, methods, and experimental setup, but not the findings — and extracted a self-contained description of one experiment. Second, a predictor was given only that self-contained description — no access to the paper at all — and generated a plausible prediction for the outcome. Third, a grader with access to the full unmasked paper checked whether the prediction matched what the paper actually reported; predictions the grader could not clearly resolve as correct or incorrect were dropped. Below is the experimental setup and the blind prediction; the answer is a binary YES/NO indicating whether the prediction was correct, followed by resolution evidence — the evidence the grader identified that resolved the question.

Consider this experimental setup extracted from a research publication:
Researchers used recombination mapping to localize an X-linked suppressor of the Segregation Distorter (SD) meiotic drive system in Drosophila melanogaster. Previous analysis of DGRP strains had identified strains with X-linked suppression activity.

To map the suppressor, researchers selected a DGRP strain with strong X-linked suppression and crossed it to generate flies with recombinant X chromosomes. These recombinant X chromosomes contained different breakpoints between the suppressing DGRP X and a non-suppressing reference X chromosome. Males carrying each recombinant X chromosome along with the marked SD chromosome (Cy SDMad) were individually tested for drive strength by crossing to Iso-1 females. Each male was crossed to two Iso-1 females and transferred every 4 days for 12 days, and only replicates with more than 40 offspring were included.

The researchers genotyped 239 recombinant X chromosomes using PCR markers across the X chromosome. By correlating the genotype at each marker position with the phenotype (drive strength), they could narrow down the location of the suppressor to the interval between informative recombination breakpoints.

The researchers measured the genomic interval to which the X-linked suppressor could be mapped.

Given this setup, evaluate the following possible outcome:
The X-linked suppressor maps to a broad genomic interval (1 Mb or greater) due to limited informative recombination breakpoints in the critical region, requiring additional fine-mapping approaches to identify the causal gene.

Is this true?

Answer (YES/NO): NO